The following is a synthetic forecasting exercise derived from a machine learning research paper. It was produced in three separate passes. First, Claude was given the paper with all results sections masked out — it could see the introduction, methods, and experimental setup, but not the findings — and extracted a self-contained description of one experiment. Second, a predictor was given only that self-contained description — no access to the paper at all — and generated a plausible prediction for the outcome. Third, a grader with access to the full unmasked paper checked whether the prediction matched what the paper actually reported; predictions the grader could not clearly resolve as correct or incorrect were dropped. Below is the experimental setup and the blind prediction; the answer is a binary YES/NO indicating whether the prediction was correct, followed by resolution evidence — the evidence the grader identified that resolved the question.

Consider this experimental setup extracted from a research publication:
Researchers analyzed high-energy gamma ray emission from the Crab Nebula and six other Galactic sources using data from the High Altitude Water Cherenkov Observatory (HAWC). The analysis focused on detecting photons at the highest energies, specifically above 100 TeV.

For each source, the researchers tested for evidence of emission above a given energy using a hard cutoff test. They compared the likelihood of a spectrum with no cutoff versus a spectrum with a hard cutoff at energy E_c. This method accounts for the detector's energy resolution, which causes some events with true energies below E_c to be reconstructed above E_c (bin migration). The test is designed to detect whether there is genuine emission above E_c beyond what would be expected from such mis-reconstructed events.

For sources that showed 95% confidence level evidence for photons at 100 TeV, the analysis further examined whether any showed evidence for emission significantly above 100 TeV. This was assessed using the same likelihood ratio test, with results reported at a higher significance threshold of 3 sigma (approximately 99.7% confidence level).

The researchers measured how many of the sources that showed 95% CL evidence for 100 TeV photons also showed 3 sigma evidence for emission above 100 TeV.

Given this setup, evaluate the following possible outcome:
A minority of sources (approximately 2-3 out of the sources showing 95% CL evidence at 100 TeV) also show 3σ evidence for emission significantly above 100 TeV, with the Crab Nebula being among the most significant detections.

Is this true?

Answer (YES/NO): NO